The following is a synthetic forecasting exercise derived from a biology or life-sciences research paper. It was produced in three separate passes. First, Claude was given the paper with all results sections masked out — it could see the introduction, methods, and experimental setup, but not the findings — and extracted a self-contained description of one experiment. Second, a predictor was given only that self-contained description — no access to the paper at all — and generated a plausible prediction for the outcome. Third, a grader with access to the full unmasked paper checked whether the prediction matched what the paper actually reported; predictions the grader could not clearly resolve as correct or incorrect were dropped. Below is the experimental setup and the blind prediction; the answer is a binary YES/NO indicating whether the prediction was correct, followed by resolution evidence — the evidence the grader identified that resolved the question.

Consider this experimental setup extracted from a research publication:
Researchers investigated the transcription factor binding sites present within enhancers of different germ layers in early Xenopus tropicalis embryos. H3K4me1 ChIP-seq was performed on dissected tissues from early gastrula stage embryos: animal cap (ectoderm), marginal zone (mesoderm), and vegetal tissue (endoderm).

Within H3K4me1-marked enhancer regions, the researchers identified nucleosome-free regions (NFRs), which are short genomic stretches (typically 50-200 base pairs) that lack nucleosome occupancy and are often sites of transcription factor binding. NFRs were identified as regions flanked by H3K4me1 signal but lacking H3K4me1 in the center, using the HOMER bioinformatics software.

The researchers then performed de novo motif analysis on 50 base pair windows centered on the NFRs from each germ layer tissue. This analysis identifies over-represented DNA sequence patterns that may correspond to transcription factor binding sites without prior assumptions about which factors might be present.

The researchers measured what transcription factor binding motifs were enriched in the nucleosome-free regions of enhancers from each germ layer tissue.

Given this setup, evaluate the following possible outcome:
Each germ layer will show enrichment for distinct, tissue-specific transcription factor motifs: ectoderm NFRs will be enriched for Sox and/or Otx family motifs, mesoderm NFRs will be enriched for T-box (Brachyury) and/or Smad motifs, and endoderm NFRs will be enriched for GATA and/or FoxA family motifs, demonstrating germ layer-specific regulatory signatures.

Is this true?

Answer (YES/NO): NO